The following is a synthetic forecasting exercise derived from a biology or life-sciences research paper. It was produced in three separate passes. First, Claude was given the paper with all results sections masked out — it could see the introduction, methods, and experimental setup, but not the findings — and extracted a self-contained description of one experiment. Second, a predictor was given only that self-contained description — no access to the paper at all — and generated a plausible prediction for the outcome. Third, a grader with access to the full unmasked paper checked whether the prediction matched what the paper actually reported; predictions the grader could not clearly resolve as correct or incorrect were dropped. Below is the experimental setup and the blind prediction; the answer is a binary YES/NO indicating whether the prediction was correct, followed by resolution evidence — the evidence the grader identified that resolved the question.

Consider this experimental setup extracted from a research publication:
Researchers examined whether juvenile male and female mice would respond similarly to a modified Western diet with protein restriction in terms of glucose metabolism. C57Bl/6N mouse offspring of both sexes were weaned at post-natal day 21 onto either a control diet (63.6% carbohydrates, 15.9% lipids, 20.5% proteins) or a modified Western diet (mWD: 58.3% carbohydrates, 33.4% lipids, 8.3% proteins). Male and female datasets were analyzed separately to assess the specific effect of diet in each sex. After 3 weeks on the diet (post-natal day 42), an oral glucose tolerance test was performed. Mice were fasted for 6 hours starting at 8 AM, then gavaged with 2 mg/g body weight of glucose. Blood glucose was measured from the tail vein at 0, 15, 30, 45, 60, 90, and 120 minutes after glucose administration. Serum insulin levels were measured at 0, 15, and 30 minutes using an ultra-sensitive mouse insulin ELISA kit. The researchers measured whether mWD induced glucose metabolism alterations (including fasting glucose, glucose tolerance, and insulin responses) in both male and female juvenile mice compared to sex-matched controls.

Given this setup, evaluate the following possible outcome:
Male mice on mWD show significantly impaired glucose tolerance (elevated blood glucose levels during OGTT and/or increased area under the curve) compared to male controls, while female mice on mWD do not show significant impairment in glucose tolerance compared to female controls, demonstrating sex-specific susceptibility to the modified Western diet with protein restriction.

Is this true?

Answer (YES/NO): NO